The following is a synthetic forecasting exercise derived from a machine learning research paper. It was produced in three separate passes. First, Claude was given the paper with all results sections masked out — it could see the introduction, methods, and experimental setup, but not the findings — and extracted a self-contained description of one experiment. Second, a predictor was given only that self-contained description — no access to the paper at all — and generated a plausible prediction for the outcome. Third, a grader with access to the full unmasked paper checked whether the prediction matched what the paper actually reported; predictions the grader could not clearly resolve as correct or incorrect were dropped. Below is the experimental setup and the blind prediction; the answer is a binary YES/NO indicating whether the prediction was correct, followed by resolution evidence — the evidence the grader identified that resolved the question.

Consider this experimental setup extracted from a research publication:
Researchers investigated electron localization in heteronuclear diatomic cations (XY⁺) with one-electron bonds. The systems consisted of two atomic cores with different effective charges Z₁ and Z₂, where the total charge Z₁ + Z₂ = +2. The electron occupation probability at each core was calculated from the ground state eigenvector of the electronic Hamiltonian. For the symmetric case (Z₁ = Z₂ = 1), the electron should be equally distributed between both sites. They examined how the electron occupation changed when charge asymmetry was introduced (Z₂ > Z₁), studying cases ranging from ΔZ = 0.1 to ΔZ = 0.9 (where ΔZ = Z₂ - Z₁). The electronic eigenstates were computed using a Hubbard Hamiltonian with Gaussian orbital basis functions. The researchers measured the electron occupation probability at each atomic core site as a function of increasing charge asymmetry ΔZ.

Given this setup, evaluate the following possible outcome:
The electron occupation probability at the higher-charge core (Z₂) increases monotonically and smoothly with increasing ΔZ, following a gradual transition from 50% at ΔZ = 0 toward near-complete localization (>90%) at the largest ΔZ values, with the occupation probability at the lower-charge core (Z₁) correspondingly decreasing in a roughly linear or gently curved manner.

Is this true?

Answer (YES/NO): NO